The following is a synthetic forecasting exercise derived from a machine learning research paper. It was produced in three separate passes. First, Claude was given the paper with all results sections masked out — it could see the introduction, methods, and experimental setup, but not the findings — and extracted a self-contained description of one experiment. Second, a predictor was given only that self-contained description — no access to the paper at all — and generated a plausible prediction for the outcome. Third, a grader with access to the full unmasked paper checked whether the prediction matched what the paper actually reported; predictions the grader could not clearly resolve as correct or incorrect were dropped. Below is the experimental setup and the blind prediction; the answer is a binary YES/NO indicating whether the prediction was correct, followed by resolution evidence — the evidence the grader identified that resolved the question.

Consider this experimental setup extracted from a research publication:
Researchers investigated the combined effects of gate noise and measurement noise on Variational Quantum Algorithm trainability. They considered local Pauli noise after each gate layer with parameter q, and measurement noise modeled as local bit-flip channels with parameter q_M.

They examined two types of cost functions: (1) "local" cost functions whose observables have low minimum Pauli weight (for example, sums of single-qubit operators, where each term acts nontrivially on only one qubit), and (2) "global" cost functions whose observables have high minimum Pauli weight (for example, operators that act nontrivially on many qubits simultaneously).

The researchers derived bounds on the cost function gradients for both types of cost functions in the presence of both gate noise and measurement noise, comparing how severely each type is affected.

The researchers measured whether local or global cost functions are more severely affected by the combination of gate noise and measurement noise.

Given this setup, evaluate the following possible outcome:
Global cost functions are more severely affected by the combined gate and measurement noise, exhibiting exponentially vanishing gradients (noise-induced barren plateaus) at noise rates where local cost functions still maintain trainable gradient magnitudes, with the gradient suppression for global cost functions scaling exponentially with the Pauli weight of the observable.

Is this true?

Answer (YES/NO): YES